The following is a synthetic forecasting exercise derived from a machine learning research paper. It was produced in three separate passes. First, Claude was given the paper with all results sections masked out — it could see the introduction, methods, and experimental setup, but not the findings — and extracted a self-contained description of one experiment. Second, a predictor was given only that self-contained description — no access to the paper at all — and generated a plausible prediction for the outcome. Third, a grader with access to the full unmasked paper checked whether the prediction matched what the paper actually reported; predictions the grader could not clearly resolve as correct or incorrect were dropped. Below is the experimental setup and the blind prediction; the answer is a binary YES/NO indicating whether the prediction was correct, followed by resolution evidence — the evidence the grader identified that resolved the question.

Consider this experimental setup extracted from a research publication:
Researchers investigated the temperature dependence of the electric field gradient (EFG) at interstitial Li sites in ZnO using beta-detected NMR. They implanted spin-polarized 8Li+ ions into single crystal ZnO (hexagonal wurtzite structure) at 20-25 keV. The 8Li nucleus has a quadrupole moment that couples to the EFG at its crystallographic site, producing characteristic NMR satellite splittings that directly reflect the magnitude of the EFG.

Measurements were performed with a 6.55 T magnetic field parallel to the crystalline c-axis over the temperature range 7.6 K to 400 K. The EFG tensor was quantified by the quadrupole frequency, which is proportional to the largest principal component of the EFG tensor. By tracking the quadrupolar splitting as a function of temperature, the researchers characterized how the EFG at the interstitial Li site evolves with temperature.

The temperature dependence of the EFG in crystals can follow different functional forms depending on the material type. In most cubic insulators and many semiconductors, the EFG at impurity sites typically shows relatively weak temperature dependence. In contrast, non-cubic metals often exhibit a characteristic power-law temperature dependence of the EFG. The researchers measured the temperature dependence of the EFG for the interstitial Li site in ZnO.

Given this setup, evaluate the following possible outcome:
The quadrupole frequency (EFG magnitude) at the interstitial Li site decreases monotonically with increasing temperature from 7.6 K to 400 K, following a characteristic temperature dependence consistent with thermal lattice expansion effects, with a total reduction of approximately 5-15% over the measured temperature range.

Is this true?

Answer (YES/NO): NO